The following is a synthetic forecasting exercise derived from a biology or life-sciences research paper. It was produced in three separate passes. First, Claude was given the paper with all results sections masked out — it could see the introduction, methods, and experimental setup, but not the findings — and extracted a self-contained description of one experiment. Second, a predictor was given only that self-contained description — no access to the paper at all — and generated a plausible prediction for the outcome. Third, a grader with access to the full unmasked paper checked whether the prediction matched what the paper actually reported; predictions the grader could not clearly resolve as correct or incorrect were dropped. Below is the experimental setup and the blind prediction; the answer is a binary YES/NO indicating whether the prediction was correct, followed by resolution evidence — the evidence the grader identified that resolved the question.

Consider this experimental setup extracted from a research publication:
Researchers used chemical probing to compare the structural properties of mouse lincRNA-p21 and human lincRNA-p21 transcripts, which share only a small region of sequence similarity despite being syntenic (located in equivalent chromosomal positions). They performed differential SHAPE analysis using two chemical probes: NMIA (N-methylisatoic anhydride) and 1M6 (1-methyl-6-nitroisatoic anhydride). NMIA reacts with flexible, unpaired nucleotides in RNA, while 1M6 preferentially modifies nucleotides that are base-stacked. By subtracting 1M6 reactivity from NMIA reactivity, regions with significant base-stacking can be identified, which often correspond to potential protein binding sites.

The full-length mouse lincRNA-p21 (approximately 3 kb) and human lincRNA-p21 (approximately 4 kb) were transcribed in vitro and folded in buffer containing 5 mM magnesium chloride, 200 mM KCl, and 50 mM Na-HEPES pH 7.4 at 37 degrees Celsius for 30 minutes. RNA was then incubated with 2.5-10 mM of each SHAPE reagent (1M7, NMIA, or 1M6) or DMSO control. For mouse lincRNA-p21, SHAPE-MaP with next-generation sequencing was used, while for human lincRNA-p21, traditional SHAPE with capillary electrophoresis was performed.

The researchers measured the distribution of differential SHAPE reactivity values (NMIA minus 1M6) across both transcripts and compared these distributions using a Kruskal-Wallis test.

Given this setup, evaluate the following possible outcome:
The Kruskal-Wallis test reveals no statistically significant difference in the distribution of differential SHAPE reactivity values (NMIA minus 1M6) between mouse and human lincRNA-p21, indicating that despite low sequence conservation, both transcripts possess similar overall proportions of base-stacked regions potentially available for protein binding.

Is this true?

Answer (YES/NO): NO